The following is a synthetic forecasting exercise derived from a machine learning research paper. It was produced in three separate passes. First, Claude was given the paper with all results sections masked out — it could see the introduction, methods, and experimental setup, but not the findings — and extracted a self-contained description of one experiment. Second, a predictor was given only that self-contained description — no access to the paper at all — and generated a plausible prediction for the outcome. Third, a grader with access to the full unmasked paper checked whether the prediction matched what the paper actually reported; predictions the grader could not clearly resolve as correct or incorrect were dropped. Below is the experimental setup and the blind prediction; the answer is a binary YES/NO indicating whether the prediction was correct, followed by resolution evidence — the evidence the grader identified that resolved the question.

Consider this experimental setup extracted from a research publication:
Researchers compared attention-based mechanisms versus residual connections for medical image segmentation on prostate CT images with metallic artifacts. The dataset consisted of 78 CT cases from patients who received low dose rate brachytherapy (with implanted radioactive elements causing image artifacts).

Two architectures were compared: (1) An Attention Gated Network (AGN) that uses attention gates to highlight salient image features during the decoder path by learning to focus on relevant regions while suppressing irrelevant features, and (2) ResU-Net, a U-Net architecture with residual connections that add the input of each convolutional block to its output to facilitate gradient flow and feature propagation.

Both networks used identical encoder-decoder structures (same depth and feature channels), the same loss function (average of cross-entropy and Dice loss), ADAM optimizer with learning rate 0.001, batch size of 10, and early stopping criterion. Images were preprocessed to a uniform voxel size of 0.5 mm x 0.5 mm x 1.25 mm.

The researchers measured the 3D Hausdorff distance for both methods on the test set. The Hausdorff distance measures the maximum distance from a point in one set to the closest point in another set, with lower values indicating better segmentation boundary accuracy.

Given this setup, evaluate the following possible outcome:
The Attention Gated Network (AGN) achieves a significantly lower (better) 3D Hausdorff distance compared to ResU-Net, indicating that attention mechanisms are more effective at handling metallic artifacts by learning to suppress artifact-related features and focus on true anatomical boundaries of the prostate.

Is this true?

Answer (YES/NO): NO